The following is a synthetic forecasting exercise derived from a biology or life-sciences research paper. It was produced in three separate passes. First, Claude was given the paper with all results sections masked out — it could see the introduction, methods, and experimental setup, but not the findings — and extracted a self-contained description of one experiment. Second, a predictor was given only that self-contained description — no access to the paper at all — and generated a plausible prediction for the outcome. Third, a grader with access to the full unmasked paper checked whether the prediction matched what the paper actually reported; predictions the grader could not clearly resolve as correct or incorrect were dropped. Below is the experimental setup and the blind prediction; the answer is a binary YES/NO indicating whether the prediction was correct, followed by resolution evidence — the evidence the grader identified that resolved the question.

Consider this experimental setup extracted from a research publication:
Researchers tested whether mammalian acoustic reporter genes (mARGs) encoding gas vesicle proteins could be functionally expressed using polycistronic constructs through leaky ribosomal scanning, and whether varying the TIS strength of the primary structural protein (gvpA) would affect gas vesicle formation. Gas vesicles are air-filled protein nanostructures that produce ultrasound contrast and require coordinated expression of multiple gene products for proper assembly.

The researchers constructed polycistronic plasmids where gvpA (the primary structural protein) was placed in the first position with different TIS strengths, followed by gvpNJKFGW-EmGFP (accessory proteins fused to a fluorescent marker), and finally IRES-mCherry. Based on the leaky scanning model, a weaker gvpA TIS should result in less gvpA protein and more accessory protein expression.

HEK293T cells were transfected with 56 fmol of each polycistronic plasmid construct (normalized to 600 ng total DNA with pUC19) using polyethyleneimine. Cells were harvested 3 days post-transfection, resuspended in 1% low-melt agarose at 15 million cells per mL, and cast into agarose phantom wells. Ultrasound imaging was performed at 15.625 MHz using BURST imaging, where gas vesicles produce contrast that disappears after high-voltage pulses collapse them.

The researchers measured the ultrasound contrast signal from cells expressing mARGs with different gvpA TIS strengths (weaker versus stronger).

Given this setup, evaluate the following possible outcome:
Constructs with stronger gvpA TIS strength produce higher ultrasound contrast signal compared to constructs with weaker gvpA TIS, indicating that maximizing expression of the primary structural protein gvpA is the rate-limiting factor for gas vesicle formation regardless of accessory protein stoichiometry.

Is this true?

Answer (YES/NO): YES